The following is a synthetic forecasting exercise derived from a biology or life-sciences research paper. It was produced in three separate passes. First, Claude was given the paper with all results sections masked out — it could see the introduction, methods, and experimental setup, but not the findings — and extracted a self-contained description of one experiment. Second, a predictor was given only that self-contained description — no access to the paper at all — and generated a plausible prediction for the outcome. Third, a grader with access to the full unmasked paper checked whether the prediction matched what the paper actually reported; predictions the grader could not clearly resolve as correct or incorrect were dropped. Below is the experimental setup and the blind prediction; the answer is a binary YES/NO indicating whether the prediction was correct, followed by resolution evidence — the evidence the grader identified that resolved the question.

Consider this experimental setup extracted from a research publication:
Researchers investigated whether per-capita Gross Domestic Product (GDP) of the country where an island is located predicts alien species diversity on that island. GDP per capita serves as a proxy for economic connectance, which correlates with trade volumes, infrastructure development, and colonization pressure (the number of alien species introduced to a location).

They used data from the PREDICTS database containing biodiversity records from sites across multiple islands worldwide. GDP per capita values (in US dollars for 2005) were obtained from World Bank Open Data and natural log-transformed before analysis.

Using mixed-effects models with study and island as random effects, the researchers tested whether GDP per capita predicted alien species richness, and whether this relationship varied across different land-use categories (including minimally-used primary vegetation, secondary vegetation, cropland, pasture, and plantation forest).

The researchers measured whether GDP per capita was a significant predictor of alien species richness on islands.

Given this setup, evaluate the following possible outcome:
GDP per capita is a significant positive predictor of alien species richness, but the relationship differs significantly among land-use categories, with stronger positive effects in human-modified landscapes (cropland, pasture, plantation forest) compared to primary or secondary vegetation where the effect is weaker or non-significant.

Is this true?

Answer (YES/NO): NO